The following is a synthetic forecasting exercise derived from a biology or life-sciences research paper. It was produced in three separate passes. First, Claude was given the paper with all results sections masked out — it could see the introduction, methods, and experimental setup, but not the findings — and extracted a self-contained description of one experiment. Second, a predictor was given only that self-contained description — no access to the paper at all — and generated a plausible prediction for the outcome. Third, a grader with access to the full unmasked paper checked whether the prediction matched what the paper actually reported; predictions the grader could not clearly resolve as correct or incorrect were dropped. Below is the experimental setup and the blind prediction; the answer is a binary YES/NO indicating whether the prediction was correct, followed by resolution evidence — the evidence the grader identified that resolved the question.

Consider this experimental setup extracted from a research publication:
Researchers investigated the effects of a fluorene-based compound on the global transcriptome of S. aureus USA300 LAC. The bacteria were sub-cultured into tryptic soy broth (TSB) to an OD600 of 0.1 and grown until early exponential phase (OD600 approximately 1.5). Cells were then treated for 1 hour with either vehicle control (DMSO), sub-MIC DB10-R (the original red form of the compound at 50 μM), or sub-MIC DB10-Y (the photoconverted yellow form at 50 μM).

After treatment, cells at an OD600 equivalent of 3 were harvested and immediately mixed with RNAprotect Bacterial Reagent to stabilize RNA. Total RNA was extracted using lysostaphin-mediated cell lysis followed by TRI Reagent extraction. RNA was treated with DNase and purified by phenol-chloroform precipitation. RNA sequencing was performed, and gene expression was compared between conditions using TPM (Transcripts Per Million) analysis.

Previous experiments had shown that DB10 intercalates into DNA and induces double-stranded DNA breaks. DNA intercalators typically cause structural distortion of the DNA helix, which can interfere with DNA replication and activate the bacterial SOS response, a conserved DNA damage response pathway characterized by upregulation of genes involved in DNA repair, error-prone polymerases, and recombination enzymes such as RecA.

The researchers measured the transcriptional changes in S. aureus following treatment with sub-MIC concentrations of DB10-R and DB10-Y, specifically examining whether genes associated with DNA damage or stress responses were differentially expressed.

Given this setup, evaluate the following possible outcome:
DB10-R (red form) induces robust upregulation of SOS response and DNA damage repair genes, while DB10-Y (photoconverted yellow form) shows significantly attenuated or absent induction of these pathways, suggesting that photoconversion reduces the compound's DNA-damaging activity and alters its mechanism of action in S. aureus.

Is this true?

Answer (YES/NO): NO